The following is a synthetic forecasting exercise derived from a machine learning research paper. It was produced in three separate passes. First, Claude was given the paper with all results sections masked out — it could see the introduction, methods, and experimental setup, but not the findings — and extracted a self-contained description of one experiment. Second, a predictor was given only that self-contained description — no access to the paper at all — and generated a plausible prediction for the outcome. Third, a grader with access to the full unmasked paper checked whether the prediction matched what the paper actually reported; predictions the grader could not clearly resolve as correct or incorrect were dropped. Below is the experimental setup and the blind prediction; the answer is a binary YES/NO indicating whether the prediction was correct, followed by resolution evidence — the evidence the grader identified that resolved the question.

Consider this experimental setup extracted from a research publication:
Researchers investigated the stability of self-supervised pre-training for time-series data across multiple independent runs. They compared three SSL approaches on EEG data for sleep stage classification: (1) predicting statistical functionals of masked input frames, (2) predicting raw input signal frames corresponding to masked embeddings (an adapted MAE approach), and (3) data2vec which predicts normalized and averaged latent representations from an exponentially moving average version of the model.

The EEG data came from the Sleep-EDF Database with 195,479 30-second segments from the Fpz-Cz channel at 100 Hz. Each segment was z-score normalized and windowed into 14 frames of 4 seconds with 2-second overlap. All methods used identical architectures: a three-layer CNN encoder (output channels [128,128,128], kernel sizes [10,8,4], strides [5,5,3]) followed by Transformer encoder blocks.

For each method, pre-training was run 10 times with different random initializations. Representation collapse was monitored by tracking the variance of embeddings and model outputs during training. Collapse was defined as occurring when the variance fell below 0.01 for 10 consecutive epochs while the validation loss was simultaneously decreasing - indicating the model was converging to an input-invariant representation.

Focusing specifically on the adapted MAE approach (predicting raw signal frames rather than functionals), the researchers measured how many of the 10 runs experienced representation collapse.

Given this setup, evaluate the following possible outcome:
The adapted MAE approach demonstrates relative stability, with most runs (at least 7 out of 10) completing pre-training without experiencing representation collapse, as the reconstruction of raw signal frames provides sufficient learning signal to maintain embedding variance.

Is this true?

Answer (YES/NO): YES